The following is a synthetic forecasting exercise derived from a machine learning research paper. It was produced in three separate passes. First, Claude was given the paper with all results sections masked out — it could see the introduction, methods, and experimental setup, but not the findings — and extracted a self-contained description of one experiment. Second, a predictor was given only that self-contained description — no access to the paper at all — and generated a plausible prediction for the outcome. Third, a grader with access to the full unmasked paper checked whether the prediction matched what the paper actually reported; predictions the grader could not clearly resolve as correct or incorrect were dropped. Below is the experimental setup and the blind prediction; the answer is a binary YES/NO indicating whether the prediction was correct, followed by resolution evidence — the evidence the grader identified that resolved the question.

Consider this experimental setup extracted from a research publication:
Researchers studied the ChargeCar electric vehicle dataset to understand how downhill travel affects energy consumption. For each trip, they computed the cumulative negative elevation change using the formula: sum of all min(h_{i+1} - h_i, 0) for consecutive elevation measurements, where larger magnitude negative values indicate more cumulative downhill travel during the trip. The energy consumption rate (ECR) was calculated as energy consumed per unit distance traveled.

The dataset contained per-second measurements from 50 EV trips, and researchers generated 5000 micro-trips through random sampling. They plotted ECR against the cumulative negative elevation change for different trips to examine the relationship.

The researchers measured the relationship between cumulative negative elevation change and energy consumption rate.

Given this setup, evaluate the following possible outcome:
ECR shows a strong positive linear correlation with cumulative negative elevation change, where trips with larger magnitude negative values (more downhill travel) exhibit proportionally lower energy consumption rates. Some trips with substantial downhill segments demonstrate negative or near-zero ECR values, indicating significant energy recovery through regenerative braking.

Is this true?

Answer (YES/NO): NO